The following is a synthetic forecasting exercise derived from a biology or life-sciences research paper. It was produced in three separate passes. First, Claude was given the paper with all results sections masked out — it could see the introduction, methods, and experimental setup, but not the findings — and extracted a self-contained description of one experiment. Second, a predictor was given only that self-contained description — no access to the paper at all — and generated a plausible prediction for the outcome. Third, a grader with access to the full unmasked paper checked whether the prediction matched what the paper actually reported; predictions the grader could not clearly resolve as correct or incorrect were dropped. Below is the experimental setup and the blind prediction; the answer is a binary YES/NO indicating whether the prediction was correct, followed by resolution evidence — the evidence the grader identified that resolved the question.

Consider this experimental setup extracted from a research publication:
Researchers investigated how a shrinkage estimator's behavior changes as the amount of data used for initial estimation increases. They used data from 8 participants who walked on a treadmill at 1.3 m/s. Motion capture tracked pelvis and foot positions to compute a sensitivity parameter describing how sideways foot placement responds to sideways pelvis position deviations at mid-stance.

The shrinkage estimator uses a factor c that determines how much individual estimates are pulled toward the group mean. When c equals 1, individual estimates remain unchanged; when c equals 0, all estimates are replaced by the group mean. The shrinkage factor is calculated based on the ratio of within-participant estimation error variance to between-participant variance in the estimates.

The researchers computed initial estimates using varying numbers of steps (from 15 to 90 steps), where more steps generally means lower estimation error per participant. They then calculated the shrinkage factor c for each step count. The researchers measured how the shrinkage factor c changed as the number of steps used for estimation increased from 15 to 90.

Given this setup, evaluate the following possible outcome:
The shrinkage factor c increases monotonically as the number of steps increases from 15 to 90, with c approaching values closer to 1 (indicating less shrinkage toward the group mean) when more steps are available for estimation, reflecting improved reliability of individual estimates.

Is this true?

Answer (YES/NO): YES